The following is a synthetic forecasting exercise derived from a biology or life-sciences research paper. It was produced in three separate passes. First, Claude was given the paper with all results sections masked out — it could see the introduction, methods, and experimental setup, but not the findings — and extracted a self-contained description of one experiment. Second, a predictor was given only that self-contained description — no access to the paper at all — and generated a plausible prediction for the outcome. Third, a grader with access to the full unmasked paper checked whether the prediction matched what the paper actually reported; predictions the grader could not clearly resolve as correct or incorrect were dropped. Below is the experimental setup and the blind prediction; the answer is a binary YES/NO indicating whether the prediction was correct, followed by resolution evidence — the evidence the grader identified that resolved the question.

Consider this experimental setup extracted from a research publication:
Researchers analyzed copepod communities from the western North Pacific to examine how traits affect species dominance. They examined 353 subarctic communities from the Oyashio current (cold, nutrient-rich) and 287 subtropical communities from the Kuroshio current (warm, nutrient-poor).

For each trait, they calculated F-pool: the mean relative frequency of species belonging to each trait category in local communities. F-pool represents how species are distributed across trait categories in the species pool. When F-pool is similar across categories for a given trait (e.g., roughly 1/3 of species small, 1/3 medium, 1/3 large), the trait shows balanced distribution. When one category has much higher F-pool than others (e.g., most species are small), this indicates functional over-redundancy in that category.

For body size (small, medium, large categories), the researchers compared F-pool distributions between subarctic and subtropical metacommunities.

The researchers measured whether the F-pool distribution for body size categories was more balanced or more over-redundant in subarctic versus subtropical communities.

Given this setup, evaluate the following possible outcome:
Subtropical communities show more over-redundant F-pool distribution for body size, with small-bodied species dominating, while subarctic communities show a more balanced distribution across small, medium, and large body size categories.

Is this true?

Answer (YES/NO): YES